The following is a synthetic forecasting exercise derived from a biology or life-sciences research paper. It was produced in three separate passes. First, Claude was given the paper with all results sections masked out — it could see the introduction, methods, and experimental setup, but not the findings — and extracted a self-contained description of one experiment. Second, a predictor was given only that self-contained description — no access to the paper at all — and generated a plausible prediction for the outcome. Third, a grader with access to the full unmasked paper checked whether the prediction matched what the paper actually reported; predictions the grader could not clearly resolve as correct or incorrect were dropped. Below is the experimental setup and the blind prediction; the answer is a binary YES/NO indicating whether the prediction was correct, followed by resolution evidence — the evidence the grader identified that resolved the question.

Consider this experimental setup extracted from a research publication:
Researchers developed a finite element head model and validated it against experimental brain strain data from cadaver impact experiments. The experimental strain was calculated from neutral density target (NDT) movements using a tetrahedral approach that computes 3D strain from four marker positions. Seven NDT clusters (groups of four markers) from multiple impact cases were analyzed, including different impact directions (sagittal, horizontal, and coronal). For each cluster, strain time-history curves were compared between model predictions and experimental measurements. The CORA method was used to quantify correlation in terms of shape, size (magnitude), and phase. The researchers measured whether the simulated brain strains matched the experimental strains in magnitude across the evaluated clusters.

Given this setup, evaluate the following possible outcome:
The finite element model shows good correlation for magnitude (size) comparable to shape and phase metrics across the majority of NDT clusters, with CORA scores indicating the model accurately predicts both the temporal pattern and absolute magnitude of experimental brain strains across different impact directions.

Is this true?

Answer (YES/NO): NO